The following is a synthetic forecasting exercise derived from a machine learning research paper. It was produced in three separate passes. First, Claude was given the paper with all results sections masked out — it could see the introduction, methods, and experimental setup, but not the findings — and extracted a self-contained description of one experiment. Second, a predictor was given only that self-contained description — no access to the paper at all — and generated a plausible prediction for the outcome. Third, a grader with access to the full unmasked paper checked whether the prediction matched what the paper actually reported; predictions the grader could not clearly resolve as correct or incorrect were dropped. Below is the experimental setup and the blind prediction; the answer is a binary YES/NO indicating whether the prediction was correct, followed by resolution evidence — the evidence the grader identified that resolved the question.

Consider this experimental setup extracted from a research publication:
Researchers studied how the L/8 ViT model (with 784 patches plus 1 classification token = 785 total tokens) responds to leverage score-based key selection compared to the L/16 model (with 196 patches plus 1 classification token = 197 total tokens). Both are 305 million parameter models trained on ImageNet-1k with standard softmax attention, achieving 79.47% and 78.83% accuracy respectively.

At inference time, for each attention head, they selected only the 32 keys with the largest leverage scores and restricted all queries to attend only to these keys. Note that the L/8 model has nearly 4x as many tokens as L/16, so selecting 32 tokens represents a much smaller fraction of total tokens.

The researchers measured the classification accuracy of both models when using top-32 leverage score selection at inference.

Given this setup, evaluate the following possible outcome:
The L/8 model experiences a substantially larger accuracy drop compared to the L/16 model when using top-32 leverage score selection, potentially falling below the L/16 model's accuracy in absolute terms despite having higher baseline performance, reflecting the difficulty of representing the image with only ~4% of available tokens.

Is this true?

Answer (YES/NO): YES